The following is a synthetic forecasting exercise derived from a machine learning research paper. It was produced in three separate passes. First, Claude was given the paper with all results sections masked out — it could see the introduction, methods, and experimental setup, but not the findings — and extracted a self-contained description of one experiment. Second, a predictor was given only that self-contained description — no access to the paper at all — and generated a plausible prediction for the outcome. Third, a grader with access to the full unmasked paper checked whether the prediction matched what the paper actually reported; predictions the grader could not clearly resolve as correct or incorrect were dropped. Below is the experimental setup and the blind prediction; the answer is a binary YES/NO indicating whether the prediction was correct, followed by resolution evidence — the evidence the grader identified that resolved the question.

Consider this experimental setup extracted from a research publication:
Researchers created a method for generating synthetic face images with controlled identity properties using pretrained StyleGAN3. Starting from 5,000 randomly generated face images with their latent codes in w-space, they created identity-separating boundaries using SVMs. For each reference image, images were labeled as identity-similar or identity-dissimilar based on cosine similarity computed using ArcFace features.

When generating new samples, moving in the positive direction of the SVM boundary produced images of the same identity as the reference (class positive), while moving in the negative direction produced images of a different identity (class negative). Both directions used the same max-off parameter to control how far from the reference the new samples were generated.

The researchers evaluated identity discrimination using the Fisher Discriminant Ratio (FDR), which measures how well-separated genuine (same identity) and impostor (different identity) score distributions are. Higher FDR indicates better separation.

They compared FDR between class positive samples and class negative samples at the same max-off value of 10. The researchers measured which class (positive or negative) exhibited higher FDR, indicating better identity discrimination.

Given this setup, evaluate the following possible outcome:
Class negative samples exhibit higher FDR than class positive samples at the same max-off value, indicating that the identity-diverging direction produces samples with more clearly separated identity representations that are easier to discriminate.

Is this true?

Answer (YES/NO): NO